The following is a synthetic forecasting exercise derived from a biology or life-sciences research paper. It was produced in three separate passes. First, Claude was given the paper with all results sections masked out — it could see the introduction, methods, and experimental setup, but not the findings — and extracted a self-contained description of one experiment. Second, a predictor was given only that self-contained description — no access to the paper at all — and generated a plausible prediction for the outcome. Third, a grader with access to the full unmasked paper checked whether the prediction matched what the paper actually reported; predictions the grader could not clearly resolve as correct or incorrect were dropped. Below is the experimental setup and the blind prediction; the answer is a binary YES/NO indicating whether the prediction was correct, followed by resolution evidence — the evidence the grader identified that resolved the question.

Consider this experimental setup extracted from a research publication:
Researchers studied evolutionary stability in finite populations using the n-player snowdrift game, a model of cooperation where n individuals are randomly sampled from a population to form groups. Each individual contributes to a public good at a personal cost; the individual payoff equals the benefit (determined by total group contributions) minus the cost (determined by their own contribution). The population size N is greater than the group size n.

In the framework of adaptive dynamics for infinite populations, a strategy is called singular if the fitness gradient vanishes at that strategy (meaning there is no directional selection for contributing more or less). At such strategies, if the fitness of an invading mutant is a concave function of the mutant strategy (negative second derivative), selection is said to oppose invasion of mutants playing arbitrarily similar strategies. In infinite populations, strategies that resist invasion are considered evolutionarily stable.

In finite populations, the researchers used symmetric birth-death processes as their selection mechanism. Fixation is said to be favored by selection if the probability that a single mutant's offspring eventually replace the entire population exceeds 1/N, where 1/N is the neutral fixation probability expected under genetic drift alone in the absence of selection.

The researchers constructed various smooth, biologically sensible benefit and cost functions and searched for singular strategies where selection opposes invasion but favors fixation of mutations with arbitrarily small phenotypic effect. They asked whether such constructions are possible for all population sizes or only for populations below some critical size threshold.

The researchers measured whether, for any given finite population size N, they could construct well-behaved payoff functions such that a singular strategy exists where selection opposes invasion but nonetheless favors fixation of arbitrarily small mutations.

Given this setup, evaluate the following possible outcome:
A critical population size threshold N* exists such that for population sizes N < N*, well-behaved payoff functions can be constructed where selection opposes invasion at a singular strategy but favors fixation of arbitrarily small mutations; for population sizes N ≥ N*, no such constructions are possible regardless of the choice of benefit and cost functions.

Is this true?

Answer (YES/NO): NO